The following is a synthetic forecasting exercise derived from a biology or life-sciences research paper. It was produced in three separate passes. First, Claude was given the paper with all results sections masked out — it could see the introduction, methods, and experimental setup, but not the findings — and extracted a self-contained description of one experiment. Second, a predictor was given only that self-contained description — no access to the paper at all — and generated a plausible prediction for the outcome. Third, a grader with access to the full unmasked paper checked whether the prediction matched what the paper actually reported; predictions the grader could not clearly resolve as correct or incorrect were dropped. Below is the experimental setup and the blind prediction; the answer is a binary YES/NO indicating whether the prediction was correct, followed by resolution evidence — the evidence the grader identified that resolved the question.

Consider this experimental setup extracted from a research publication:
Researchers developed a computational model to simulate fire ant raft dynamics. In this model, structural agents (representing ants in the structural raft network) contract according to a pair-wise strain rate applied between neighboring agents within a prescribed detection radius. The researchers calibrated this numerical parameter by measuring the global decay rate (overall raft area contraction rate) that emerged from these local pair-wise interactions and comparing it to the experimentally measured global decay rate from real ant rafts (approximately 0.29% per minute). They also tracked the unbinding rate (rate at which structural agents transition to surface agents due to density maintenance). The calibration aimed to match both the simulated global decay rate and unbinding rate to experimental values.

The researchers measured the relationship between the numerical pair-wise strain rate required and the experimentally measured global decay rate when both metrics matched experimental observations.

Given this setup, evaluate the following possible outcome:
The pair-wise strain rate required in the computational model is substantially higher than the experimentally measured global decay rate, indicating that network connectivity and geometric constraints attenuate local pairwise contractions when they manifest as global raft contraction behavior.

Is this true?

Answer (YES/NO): NO